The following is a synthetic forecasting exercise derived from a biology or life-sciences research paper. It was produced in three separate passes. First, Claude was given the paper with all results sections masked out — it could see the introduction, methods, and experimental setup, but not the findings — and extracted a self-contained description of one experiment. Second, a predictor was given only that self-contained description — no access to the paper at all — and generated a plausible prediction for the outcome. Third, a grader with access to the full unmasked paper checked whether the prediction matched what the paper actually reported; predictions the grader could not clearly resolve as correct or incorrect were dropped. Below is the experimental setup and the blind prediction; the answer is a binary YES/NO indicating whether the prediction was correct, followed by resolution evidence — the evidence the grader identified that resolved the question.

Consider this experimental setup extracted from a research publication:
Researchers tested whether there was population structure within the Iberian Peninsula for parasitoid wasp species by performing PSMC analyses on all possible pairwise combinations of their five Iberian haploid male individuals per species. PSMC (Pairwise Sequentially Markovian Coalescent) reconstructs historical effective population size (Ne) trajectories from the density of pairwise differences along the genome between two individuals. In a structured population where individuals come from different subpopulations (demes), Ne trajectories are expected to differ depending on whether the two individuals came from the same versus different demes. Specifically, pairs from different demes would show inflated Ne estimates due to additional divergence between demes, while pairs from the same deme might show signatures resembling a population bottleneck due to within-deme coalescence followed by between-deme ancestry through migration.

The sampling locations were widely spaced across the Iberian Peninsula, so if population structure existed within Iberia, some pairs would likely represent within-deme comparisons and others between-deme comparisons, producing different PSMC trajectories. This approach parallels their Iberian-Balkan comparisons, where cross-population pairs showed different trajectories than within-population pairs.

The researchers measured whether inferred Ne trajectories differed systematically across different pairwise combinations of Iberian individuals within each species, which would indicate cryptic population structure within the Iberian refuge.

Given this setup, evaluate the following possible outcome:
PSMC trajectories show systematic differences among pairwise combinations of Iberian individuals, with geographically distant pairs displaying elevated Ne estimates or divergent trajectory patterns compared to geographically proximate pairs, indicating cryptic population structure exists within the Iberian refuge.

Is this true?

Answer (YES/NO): NO